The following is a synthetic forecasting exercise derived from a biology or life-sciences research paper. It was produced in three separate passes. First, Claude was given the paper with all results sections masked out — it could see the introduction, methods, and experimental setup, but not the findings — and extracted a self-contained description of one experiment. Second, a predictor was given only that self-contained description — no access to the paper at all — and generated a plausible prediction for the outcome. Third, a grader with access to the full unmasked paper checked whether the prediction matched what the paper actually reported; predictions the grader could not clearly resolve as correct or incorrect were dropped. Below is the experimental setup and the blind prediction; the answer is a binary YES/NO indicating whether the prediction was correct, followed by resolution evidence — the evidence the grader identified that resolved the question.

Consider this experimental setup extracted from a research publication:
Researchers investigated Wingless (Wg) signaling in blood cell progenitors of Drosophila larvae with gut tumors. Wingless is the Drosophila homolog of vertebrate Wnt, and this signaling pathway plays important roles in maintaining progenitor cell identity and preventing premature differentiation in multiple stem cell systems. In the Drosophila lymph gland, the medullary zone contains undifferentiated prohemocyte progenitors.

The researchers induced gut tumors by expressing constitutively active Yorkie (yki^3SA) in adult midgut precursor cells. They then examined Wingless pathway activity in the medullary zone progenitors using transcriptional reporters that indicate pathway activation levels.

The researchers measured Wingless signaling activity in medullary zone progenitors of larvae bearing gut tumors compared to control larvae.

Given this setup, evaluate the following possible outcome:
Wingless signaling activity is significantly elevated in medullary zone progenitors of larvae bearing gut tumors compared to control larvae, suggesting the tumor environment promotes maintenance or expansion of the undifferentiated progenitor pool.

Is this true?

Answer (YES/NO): NO